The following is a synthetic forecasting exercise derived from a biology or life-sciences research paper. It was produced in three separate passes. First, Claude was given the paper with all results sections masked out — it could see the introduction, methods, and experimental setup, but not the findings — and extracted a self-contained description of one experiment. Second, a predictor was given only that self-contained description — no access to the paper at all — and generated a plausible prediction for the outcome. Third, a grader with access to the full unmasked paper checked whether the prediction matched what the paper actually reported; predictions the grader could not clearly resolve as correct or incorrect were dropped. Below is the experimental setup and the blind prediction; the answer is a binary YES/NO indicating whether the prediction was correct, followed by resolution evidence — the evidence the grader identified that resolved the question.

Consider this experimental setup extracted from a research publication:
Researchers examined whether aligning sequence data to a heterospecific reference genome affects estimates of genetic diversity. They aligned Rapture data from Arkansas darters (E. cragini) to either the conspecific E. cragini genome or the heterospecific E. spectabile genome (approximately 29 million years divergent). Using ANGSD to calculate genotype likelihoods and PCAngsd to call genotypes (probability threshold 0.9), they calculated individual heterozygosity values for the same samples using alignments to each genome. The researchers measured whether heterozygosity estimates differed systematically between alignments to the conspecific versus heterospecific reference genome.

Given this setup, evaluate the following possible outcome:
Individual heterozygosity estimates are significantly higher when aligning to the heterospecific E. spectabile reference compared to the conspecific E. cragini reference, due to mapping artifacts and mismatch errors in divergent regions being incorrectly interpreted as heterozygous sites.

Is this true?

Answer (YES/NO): NO